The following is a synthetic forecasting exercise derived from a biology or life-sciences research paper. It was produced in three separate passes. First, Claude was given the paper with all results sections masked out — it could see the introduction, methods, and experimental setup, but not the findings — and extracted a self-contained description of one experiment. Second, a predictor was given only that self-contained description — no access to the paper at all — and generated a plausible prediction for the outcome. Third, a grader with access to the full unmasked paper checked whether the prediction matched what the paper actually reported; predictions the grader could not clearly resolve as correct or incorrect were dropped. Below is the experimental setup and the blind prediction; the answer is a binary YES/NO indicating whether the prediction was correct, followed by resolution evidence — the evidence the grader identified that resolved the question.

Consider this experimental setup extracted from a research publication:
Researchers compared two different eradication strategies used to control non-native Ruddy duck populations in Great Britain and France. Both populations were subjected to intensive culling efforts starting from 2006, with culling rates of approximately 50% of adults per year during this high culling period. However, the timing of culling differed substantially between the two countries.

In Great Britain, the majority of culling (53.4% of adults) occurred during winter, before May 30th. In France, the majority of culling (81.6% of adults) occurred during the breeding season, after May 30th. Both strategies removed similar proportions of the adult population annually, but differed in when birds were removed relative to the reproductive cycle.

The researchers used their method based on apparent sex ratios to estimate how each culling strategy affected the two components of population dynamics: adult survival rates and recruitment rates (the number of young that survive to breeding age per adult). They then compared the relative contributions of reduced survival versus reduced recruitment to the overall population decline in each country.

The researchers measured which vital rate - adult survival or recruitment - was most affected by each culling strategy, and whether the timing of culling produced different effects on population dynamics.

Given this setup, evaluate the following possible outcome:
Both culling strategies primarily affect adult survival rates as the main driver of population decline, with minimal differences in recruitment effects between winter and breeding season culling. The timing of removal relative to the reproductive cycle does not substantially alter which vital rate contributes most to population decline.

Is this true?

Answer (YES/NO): NO